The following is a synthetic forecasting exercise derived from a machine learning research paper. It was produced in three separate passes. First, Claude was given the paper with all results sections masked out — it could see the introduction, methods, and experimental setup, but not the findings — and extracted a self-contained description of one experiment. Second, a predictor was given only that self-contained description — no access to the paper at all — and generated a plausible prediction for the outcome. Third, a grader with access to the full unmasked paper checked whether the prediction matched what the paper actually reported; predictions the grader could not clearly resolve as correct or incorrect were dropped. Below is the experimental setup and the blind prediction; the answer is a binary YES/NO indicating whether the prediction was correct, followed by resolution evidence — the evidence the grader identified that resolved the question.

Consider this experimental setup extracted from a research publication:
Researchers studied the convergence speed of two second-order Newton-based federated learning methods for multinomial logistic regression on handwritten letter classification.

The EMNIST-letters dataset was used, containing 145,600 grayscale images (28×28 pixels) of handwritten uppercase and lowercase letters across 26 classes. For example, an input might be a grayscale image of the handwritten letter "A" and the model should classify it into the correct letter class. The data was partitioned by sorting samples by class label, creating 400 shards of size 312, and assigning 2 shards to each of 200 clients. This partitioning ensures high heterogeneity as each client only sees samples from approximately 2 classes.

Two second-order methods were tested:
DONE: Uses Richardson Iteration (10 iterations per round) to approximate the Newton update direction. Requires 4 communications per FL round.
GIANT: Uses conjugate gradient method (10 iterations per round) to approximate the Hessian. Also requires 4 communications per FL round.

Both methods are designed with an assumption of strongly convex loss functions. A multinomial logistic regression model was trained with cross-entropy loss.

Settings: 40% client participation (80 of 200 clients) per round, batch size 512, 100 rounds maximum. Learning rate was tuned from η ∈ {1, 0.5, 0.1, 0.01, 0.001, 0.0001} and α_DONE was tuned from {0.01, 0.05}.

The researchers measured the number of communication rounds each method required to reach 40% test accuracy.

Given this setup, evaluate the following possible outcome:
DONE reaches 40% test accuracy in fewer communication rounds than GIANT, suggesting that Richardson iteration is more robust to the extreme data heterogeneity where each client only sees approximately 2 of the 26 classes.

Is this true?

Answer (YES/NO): YES